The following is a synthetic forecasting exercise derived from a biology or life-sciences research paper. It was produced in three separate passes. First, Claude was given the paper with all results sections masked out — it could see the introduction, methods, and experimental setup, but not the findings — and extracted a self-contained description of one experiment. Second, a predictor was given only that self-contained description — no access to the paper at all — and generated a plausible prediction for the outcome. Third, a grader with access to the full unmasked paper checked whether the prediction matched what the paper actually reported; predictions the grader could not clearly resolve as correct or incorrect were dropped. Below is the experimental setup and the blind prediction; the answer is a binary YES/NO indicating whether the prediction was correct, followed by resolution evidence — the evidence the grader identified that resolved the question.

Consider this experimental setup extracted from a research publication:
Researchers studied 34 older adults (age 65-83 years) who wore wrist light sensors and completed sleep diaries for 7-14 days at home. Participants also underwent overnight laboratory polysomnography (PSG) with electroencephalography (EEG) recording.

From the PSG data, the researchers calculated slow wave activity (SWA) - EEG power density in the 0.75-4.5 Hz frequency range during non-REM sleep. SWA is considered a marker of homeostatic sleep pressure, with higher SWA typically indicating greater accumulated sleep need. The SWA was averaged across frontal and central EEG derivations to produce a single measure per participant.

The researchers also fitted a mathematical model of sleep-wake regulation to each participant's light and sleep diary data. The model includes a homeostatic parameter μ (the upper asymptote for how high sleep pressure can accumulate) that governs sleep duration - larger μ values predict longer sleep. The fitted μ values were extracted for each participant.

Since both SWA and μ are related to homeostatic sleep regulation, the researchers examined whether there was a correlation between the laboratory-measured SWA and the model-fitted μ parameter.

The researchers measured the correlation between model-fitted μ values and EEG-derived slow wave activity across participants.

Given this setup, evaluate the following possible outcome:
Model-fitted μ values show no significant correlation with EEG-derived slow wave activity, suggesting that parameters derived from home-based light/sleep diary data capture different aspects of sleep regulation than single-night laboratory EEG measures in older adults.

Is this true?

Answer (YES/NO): NO